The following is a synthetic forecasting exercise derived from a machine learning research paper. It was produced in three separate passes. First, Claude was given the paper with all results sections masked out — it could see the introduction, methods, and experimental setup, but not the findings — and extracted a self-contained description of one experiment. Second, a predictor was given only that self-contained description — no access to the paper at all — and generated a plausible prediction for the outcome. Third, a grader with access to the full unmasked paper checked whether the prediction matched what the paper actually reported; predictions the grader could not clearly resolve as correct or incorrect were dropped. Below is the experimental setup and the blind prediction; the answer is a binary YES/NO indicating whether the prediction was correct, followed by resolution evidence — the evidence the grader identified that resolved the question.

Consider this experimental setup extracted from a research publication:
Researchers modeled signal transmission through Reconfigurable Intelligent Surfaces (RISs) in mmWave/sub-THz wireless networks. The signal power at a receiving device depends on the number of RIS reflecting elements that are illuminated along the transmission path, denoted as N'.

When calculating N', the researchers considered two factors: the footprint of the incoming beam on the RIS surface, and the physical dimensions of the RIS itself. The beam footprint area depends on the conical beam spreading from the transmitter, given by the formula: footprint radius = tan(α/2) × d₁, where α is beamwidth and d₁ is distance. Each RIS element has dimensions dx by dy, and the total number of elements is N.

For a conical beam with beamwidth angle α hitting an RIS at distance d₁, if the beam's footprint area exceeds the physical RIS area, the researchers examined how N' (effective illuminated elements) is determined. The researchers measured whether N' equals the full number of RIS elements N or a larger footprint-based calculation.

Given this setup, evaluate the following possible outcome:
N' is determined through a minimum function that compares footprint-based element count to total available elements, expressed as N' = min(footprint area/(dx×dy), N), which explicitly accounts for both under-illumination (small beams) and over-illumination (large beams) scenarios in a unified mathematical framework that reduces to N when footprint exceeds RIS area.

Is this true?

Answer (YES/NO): NO